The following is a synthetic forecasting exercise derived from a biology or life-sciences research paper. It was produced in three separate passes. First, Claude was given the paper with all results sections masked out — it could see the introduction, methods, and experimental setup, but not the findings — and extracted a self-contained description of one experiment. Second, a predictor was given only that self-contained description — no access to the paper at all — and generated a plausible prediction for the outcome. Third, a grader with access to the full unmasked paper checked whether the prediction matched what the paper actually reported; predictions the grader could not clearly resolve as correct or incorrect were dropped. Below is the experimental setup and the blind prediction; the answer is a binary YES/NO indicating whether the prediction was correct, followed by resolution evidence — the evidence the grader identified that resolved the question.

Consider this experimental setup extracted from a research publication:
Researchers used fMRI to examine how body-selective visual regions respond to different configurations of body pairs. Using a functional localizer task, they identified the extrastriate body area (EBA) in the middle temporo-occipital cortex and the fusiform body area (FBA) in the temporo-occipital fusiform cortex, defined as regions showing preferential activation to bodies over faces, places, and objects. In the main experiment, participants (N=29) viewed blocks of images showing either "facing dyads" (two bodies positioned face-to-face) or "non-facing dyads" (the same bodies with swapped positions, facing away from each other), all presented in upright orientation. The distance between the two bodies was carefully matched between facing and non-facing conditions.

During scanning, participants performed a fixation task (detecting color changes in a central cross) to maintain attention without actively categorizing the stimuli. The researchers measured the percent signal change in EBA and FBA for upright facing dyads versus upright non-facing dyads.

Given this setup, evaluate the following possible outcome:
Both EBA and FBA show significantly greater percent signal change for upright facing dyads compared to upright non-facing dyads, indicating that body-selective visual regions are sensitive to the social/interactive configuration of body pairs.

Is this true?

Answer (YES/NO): YES